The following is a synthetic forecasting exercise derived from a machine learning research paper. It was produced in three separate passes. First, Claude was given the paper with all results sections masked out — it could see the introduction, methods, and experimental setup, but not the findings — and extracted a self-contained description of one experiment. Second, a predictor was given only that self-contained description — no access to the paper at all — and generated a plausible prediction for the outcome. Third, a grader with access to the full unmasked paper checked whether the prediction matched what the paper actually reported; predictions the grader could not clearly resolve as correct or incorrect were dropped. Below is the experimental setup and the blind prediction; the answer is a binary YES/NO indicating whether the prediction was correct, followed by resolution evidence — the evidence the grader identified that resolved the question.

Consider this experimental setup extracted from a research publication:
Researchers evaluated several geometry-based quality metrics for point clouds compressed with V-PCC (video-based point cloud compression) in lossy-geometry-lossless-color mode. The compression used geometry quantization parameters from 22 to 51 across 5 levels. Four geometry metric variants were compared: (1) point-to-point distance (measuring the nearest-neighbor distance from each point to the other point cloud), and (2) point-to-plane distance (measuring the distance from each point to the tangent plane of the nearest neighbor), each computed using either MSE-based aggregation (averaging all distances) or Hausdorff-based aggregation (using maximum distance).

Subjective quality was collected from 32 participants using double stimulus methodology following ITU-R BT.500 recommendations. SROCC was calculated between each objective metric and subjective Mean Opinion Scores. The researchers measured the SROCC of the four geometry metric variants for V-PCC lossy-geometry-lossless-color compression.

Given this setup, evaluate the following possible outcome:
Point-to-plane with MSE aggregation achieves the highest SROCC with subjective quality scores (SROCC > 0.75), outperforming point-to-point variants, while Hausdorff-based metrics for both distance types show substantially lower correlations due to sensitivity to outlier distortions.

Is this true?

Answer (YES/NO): NO